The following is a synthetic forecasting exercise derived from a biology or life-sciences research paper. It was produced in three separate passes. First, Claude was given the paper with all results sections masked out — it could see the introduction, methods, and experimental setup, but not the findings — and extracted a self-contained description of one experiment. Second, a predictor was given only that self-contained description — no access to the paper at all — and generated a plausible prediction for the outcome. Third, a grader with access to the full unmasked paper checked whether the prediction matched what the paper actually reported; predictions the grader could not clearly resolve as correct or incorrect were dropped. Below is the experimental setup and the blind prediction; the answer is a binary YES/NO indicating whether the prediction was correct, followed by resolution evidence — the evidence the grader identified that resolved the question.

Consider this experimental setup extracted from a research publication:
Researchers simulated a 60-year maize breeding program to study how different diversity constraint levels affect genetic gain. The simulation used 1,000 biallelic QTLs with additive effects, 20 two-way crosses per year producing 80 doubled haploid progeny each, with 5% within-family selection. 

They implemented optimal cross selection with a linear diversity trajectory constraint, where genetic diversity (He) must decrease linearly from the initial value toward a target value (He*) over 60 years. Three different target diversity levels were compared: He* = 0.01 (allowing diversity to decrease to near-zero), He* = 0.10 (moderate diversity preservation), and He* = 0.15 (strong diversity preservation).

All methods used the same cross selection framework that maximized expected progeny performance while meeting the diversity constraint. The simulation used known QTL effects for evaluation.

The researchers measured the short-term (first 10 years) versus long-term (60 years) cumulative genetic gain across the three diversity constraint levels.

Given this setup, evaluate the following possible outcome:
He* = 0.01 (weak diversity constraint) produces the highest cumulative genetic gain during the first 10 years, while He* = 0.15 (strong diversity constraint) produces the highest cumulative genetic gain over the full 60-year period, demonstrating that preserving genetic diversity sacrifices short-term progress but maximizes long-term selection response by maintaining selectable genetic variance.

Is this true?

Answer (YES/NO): NO